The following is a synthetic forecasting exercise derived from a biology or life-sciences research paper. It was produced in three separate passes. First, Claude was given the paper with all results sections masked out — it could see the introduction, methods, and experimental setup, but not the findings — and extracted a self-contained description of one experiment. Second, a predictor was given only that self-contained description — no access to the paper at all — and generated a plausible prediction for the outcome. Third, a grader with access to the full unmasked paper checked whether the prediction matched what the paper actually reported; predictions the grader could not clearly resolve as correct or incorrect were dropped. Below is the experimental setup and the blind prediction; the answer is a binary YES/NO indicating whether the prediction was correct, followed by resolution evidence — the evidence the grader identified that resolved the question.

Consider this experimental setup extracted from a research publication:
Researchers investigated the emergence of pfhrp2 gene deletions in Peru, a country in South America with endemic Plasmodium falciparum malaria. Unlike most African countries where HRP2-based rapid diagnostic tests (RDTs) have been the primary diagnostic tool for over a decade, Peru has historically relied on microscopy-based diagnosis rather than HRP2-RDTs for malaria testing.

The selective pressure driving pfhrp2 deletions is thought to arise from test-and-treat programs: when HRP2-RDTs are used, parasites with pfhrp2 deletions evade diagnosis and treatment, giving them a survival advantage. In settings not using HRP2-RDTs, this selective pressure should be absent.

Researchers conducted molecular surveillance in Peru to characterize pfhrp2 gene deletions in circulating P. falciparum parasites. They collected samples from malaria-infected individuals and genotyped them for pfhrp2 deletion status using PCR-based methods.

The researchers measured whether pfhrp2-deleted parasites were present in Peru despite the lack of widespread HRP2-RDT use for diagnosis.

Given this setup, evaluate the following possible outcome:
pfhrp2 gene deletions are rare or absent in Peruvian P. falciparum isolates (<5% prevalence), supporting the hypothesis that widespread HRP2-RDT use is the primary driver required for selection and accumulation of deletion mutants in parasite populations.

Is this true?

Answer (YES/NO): NO